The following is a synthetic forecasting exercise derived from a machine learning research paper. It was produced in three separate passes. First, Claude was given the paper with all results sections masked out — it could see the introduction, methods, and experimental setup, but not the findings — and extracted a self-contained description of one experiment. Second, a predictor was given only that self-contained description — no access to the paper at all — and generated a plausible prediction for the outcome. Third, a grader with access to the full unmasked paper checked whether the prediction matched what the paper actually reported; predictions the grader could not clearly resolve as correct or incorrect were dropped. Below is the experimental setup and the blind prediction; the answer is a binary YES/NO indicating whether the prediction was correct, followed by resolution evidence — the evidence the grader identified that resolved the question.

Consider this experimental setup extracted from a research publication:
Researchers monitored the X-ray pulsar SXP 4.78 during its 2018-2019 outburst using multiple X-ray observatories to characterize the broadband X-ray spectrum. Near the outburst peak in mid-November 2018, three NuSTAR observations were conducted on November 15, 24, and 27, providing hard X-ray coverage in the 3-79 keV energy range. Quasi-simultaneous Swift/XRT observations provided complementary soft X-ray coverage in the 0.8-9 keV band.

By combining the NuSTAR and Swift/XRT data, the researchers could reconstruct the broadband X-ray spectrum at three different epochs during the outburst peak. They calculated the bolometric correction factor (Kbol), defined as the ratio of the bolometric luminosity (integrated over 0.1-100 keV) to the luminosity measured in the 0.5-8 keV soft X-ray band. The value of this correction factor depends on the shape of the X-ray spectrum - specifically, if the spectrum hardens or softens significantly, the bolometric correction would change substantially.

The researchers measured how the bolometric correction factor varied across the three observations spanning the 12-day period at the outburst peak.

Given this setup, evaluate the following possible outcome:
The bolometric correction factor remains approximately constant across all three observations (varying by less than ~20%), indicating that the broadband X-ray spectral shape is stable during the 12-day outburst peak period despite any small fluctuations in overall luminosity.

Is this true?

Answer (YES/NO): YES